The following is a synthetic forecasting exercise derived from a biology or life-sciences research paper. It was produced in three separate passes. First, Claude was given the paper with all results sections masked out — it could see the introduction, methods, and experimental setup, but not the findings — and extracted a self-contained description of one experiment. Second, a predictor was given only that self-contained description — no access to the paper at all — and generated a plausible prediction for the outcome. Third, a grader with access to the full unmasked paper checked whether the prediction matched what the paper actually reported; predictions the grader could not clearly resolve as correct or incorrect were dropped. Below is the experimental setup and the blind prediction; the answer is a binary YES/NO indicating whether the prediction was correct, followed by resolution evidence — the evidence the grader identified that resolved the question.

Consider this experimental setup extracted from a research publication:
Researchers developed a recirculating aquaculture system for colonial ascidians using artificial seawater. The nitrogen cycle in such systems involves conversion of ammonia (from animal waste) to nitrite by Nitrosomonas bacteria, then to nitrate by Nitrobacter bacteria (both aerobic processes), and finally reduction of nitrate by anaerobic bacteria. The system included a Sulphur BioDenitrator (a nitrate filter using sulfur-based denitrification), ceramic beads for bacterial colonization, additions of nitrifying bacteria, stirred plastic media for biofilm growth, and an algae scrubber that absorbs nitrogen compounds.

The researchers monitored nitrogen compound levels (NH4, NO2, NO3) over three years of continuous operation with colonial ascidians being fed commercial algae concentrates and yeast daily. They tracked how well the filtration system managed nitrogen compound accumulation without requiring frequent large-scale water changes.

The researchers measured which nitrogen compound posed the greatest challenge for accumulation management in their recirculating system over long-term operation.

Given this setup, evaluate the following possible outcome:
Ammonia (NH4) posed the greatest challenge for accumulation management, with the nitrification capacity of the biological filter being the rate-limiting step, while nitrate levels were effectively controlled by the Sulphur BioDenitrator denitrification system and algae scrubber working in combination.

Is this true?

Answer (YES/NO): NO